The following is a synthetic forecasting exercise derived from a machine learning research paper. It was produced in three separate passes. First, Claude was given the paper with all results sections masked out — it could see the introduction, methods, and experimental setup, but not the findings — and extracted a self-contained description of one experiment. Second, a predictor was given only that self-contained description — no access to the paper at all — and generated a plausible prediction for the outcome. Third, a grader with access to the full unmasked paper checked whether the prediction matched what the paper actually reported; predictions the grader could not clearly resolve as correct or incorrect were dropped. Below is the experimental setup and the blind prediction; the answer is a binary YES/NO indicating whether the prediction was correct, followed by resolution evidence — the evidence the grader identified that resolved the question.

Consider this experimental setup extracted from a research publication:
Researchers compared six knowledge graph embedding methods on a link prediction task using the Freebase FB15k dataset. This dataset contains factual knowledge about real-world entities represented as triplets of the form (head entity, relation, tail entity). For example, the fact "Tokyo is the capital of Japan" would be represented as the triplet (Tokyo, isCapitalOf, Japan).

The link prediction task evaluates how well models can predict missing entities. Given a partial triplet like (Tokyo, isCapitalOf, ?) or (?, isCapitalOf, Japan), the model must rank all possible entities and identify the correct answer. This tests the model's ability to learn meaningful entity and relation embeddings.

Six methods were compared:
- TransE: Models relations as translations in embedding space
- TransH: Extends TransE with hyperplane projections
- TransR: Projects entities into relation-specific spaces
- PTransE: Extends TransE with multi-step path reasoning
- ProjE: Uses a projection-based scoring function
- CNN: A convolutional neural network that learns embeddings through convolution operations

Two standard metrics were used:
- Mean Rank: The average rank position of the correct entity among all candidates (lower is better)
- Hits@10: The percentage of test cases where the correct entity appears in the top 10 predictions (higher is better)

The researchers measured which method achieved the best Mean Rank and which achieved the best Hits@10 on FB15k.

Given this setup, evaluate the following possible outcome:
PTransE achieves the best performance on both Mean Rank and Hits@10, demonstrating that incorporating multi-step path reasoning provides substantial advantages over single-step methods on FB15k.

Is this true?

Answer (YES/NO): NO